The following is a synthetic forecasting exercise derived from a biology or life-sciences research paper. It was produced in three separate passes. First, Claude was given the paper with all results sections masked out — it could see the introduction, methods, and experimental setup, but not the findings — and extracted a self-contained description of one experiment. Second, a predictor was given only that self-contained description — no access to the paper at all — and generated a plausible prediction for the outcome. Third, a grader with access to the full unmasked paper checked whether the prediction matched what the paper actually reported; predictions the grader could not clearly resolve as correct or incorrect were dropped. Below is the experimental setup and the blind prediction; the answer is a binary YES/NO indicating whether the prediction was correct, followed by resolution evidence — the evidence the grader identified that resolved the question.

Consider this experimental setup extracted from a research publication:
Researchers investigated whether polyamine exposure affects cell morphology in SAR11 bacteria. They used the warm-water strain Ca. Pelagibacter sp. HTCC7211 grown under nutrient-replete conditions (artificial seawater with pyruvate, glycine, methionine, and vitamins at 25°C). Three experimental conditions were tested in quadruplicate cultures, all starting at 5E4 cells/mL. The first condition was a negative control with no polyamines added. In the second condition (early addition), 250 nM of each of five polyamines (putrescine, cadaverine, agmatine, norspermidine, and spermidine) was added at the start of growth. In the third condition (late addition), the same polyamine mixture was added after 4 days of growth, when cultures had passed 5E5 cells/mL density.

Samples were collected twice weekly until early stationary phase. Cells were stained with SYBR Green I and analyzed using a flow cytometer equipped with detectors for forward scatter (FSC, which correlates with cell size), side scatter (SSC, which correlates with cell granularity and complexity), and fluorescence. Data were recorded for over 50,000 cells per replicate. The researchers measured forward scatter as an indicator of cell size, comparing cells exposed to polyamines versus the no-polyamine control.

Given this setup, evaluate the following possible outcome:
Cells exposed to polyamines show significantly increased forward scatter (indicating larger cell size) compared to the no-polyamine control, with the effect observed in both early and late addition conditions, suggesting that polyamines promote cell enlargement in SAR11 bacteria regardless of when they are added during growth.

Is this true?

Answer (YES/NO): NO